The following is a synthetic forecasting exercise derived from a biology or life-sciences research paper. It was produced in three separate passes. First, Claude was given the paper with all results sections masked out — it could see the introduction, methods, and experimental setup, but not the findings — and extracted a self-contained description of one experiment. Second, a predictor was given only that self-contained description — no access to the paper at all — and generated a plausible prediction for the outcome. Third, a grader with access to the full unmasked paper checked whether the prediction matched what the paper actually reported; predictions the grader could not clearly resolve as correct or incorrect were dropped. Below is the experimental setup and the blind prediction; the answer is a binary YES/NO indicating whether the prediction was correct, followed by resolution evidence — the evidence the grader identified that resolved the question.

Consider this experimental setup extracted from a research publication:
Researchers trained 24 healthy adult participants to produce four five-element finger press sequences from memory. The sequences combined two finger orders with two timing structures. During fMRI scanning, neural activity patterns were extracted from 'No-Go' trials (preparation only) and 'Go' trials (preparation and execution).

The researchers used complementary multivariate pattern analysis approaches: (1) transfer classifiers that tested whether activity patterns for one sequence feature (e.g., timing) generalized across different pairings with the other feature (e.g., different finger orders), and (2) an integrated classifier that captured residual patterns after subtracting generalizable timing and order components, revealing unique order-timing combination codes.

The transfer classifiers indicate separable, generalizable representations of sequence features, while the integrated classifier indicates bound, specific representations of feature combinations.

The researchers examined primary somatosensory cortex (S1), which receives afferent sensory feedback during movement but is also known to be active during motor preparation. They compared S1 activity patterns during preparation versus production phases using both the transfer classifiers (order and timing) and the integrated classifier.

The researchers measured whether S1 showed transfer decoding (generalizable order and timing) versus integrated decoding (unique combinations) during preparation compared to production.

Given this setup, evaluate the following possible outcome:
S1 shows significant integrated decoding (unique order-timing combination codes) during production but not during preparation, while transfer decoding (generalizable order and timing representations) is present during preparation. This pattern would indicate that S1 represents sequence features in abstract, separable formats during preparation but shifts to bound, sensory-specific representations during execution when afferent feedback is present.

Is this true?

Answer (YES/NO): NO